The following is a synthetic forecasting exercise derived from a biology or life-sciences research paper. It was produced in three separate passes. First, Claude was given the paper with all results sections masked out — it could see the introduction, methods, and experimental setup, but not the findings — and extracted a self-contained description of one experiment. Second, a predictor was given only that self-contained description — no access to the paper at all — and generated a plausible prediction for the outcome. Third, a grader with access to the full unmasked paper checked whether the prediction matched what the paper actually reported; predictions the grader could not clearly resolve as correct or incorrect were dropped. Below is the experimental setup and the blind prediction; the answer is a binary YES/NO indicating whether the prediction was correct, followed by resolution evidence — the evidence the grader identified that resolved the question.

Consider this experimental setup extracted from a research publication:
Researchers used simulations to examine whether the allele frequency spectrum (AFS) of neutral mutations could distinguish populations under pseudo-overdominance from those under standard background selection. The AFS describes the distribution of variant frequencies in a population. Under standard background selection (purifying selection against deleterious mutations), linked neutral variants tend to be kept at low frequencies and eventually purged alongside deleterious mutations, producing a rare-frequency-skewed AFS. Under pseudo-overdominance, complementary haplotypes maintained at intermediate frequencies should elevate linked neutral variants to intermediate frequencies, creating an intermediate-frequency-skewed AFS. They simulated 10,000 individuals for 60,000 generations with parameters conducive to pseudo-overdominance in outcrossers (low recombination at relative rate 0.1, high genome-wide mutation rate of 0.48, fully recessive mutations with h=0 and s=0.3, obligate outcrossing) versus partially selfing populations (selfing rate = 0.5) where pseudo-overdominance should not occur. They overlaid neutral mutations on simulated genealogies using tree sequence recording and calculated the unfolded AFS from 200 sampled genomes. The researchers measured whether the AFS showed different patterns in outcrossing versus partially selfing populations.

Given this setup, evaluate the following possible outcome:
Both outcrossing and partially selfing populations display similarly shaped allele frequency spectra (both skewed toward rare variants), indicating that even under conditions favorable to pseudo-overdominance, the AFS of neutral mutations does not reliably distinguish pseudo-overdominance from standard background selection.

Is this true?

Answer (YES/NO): NO